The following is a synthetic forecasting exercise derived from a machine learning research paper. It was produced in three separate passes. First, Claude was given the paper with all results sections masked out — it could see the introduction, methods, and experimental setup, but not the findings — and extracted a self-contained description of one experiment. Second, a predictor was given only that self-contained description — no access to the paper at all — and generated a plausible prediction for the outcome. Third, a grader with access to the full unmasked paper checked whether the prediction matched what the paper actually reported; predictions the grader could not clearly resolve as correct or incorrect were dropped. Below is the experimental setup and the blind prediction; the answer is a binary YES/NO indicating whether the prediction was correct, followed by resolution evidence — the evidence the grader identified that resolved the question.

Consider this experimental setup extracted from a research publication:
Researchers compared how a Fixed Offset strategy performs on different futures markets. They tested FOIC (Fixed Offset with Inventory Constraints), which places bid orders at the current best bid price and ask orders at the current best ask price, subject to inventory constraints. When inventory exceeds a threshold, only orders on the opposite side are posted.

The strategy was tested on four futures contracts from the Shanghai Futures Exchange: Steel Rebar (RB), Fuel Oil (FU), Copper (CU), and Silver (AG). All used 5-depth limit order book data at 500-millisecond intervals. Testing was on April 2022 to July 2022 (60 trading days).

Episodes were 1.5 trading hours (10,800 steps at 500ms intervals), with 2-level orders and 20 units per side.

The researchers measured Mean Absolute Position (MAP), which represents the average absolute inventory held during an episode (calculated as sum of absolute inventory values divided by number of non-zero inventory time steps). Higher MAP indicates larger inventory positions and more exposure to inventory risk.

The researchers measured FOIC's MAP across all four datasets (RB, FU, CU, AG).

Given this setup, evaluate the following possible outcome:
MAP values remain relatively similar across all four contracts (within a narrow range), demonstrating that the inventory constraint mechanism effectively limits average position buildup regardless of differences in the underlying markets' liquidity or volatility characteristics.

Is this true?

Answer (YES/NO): NO